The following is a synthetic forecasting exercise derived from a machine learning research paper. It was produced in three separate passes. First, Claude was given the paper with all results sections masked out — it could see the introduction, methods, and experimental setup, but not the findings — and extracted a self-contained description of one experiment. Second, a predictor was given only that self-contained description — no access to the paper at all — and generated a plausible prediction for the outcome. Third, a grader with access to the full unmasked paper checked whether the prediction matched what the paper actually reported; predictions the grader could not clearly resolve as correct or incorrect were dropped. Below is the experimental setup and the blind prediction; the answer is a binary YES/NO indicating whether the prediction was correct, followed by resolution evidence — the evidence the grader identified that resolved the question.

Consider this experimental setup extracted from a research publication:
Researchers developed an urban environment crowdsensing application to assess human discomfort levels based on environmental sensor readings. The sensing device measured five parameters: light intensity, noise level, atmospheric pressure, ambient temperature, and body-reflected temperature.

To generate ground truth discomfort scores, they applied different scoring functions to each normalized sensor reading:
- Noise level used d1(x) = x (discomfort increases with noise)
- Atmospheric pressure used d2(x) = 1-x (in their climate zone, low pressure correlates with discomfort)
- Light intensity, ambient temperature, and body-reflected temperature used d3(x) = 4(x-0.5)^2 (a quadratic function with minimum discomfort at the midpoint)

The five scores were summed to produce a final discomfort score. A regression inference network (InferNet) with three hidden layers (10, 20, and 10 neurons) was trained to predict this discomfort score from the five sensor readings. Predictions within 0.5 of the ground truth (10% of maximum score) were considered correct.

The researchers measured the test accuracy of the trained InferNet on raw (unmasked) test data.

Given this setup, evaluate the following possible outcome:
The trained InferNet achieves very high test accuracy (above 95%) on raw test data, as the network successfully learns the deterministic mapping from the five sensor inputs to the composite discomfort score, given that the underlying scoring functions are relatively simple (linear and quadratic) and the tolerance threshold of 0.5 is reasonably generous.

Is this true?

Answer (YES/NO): YES